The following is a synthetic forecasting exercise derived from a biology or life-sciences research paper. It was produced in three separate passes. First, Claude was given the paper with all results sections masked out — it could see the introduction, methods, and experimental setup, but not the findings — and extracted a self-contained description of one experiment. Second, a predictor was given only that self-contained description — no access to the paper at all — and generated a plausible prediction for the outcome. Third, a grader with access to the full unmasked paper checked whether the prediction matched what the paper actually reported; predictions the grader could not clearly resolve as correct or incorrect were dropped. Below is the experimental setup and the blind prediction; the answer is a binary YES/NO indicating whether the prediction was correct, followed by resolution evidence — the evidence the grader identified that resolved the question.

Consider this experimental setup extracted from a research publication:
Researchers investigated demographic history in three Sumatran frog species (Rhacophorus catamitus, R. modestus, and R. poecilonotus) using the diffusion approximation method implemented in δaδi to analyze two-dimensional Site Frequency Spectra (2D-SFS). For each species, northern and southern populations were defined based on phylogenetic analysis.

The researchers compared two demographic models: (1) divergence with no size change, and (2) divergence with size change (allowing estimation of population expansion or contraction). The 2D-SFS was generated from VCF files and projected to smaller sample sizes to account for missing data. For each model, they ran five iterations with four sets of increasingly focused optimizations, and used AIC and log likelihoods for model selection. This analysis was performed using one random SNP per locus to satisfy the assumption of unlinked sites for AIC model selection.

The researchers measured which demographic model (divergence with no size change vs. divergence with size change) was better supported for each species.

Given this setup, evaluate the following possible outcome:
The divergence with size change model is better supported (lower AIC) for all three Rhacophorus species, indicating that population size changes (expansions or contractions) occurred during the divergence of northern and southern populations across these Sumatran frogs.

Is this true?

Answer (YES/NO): NO